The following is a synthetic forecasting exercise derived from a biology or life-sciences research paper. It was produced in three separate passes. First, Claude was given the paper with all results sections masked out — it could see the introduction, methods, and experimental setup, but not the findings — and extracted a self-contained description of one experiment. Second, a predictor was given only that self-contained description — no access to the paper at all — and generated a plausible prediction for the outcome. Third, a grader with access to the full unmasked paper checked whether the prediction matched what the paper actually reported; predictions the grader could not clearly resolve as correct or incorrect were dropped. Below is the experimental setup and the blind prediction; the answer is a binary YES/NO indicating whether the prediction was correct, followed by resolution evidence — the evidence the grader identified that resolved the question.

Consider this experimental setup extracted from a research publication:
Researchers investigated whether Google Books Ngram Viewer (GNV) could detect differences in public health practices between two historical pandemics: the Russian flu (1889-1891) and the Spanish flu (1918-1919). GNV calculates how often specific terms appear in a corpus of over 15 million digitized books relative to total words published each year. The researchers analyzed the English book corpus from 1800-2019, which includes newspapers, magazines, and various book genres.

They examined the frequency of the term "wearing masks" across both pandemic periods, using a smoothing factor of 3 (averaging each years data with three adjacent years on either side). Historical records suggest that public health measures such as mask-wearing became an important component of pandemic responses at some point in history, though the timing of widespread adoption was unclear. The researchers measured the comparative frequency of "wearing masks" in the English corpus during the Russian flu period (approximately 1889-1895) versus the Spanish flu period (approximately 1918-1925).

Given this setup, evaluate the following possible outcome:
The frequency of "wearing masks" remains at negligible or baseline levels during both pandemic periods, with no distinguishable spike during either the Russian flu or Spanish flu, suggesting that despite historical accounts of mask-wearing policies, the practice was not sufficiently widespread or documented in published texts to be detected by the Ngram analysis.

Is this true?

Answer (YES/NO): NO